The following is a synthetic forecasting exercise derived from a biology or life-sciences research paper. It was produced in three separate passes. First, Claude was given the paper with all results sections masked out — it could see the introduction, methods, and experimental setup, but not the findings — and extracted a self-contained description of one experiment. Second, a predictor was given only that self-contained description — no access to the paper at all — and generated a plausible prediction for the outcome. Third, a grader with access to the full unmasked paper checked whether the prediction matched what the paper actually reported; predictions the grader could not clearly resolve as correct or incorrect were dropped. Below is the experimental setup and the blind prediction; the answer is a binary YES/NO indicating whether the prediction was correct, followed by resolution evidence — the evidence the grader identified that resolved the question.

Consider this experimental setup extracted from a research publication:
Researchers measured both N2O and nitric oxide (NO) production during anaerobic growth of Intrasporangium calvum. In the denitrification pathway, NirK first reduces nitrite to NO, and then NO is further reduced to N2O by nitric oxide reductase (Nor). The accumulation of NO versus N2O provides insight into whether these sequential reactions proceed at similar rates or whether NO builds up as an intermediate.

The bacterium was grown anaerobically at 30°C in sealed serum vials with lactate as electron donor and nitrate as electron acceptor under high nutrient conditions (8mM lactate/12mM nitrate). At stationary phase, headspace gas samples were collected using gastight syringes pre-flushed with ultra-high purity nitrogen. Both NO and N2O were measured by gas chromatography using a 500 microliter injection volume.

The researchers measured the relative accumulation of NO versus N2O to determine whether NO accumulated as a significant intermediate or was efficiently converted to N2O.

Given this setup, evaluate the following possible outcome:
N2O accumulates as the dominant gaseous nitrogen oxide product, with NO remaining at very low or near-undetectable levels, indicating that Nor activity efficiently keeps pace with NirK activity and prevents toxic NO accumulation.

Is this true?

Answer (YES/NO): YES